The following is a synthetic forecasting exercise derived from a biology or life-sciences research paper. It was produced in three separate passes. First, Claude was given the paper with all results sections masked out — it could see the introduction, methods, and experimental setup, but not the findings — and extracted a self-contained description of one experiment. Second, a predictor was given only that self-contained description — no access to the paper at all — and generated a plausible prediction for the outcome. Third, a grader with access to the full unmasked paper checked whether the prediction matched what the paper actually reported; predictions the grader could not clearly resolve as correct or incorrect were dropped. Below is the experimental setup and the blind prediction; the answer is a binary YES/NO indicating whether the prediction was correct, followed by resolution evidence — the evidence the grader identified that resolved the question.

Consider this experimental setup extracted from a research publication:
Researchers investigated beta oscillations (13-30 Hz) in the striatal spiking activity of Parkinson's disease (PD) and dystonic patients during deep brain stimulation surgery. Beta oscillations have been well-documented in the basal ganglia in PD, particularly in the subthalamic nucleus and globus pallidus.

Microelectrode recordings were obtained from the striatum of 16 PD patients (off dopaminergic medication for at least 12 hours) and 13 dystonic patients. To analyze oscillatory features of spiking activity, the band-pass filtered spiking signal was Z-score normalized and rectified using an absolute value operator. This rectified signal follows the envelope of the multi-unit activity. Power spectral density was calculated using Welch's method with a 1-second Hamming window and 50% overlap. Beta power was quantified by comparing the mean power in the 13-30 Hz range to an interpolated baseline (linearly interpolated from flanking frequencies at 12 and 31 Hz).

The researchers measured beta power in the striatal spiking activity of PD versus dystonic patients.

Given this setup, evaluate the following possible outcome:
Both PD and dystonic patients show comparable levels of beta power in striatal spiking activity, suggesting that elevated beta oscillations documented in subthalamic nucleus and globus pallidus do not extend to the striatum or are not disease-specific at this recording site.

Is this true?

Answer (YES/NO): YES